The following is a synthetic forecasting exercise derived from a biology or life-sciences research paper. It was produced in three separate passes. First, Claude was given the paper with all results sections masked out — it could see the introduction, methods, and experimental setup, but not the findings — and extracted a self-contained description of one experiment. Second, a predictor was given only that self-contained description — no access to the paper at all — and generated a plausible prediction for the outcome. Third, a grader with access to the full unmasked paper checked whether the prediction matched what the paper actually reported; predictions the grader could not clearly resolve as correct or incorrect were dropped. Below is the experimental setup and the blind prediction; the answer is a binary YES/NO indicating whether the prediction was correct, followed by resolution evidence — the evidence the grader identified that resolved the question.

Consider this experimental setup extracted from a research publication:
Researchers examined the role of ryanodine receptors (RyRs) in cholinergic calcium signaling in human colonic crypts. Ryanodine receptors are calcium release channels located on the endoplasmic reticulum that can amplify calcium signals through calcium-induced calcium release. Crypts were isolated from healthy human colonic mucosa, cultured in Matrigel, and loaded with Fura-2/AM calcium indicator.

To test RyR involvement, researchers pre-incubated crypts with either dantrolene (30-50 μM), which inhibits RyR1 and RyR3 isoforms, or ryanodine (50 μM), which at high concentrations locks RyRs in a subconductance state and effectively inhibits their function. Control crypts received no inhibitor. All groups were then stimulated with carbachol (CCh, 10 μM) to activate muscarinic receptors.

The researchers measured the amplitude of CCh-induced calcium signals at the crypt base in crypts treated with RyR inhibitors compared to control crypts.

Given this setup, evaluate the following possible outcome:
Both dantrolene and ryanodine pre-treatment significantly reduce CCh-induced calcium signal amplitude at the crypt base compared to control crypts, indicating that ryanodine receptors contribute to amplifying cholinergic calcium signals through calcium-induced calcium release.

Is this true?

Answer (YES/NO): YES